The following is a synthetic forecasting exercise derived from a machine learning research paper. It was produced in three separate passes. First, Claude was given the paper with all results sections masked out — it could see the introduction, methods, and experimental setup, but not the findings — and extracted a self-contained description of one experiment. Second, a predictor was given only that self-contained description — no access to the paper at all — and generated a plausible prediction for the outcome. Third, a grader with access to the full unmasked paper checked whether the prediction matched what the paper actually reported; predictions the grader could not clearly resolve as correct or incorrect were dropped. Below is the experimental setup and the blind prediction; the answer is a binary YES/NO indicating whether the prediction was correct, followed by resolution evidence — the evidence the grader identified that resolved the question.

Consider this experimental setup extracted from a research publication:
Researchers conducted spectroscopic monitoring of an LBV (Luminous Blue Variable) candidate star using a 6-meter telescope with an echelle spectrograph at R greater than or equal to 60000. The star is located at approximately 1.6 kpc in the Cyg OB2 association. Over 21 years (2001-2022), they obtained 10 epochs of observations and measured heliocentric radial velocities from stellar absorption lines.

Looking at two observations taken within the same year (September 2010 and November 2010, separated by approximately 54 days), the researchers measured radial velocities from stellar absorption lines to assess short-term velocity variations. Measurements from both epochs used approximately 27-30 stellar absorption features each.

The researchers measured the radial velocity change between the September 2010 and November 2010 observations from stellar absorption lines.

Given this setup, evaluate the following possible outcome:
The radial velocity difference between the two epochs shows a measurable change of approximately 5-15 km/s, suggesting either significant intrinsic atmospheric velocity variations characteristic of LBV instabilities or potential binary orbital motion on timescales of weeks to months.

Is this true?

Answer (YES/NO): NO